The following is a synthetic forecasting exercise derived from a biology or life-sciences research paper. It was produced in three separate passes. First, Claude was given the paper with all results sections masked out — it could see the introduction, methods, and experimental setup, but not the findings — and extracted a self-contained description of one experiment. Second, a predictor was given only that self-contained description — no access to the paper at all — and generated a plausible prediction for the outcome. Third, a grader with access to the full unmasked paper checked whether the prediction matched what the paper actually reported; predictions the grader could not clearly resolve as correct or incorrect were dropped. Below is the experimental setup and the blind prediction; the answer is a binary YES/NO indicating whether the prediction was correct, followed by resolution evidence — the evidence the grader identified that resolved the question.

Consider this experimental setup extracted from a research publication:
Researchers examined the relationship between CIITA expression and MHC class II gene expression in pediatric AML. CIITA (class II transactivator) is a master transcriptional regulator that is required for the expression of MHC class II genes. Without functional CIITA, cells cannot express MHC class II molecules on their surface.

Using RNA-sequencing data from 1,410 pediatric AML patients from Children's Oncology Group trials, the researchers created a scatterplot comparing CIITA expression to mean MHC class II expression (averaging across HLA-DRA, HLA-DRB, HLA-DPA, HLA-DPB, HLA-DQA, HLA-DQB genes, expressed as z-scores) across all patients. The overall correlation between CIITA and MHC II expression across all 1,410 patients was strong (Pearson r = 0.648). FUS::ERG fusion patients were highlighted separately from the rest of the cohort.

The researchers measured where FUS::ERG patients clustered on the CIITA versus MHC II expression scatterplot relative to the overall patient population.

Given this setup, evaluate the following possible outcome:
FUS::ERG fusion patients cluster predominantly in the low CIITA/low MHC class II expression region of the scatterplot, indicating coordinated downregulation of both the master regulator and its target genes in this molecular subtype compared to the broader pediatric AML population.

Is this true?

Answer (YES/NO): YES